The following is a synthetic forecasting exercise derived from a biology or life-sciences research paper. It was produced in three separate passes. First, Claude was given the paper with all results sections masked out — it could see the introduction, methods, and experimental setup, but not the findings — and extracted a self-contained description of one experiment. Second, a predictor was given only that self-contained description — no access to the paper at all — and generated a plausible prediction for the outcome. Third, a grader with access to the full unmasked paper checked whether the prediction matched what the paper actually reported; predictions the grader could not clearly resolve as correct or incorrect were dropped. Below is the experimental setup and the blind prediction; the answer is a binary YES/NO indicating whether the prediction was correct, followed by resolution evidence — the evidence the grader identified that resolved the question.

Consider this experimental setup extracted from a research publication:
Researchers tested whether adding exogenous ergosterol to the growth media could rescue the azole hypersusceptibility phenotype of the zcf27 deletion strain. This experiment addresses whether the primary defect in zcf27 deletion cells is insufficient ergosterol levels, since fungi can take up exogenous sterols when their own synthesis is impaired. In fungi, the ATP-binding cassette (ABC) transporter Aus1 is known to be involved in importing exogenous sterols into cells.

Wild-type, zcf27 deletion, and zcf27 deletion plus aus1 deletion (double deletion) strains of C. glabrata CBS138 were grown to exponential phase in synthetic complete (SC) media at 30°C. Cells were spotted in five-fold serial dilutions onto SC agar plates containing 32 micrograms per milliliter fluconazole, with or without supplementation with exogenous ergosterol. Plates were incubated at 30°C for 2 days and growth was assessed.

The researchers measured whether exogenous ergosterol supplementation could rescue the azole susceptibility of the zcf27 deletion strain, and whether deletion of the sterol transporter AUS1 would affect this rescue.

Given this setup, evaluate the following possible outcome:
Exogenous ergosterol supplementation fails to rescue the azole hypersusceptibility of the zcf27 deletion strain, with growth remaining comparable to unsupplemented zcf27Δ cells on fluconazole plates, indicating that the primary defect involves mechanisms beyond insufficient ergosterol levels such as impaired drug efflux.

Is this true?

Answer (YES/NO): NO